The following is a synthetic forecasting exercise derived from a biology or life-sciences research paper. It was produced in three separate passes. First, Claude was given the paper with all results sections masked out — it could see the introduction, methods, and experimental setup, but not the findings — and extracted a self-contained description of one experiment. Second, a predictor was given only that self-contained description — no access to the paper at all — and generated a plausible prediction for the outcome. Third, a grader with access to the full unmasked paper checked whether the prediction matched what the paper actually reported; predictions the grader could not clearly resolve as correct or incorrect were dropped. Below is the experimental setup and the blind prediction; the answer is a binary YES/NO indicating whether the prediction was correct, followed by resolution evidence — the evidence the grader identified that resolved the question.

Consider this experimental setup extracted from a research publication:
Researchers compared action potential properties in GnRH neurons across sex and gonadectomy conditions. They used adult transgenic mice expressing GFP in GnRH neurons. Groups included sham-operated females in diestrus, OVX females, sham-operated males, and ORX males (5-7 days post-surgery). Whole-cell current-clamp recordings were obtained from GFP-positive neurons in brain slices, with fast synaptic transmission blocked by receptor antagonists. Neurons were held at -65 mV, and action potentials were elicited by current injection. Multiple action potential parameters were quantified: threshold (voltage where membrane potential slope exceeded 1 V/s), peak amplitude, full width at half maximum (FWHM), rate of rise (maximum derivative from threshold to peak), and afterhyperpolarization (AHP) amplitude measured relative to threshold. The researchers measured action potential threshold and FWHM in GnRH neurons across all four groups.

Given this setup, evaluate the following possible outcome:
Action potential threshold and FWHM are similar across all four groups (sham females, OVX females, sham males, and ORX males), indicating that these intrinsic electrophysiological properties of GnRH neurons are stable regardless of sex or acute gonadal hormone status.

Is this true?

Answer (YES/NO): YES